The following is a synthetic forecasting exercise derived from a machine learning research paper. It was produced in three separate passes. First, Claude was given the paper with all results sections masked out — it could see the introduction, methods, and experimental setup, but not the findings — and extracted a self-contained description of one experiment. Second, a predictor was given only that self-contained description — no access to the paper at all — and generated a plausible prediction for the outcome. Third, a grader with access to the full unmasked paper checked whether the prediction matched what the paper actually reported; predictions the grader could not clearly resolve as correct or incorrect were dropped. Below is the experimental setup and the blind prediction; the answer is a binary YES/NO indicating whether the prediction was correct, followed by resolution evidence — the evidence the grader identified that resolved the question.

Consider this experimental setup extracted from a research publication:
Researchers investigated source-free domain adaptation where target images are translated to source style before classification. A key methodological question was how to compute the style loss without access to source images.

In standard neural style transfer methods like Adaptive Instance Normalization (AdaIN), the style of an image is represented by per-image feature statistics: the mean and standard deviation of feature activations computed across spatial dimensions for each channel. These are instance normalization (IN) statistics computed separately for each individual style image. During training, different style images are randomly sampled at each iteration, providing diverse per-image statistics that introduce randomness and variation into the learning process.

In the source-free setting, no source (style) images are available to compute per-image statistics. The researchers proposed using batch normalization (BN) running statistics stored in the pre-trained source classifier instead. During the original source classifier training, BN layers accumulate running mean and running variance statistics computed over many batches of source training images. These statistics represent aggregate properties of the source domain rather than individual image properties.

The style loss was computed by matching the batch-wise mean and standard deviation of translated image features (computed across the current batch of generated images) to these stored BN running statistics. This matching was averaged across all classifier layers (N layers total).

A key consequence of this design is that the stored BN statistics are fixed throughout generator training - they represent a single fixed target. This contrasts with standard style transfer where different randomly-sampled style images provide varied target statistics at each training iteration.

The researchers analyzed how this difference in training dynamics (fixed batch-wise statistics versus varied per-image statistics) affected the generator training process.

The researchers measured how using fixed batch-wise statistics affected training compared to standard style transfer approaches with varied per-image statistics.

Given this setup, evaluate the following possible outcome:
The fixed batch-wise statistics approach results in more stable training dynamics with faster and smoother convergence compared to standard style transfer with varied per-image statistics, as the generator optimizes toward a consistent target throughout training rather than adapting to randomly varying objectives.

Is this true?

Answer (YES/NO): NO